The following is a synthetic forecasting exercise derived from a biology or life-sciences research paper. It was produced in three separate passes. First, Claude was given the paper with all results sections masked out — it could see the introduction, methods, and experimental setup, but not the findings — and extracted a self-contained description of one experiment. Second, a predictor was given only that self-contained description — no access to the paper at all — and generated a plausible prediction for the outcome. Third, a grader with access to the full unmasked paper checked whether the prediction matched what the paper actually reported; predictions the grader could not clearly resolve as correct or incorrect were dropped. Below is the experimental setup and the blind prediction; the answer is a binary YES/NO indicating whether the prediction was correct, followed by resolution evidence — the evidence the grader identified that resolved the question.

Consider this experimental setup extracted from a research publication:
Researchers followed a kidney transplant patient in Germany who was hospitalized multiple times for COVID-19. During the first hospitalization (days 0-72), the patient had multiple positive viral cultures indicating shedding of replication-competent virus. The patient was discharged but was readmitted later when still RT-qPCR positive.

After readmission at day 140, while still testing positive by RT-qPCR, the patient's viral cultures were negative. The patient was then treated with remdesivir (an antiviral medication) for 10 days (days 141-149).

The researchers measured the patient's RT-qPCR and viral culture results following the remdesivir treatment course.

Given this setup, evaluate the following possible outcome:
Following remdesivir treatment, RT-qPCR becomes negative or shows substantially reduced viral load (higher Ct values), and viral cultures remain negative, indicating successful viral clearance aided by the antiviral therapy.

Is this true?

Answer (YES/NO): YES